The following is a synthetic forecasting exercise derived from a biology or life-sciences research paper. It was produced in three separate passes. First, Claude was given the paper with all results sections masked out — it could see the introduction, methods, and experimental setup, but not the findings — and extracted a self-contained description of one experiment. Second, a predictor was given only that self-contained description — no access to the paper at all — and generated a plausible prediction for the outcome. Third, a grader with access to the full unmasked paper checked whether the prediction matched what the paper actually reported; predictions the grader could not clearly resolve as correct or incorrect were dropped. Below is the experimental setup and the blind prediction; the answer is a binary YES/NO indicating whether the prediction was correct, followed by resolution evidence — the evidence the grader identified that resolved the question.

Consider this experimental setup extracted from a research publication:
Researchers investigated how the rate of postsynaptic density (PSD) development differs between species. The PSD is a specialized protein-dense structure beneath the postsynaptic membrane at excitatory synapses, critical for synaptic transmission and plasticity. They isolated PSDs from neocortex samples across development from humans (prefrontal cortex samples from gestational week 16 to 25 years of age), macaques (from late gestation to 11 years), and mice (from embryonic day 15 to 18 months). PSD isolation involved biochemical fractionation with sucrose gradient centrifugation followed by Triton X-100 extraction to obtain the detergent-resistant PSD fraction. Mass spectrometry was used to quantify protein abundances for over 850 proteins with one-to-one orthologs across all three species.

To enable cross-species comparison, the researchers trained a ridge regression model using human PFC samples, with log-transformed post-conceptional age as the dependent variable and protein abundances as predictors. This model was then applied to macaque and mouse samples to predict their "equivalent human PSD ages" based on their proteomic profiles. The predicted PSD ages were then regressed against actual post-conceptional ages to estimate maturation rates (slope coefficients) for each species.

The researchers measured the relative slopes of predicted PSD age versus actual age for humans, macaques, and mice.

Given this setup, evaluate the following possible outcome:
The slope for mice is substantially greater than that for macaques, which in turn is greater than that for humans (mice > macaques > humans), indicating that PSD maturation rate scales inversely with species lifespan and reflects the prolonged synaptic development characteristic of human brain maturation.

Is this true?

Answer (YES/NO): NO